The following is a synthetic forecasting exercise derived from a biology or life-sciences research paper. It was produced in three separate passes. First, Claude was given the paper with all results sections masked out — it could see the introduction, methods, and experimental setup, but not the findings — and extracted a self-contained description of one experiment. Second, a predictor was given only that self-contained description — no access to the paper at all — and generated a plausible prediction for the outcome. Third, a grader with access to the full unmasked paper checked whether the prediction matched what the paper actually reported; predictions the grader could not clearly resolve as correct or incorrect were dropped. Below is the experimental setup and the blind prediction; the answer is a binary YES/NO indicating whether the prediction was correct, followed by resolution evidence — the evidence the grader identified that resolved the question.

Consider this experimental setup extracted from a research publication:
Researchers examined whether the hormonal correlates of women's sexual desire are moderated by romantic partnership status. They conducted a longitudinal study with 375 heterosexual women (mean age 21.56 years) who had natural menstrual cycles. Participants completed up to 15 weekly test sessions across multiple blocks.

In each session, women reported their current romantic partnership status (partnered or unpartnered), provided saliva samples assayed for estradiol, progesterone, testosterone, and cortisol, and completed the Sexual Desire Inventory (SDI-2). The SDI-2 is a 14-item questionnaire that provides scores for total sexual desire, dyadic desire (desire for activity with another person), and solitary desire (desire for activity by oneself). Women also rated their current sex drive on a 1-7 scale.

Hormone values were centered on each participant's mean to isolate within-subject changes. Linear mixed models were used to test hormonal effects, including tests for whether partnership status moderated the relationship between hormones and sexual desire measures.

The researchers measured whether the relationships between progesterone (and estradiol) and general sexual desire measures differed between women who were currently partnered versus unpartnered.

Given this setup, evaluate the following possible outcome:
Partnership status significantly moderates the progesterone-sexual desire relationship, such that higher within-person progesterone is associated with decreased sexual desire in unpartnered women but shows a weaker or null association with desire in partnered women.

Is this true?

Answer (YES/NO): NO